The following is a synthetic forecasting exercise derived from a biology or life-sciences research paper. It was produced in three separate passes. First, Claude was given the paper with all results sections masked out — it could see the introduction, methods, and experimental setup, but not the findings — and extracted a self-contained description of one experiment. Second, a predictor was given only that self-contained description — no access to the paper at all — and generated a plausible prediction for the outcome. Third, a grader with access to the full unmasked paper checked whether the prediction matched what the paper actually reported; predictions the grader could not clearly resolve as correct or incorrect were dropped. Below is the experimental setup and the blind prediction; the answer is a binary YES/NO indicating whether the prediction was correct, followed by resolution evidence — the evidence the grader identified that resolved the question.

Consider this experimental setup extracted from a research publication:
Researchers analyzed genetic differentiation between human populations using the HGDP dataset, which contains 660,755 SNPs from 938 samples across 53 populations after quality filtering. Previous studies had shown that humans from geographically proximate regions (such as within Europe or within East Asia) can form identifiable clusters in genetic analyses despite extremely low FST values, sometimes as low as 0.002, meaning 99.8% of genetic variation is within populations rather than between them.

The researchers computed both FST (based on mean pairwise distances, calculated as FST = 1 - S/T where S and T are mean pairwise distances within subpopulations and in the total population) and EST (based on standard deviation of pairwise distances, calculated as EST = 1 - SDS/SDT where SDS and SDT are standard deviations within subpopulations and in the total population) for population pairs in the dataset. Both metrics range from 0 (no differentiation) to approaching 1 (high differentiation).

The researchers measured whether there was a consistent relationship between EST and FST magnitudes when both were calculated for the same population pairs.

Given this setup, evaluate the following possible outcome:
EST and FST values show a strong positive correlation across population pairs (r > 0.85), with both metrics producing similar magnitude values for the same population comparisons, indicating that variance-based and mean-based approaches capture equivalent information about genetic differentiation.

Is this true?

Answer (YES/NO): NO